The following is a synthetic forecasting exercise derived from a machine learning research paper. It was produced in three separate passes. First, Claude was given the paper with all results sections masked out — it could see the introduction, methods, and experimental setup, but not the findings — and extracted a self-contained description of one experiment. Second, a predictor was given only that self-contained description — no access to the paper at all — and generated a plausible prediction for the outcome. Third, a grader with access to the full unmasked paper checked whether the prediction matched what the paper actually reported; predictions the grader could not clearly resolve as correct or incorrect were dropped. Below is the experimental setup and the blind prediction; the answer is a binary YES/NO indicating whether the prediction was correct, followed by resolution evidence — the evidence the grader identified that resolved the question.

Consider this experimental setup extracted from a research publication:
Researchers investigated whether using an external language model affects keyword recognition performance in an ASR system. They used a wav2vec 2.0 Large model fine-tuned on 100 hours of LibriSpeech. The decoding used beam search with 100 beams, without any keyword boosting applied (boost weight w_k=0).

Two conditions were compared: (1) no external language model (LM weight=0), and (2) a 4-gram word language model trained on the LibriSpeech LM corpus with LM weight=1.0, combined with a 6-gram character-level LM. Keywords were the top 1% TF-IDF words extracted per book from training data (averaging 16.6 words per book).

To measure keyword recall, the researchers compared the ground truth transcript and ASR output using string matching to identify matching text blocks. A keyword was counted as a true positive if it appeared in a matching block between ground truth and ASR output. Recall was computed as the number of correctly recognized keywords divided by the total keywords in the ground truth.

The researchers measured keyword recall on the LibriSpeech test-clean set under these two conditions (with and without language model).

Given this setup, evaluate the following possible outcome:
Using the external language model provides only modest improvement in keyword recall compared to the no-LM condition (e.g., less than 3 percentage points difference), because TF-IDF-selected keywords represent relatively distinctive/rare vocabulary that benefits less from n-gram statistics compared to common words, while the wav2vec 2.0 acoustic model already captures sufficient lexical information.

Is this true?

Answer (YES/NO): NO